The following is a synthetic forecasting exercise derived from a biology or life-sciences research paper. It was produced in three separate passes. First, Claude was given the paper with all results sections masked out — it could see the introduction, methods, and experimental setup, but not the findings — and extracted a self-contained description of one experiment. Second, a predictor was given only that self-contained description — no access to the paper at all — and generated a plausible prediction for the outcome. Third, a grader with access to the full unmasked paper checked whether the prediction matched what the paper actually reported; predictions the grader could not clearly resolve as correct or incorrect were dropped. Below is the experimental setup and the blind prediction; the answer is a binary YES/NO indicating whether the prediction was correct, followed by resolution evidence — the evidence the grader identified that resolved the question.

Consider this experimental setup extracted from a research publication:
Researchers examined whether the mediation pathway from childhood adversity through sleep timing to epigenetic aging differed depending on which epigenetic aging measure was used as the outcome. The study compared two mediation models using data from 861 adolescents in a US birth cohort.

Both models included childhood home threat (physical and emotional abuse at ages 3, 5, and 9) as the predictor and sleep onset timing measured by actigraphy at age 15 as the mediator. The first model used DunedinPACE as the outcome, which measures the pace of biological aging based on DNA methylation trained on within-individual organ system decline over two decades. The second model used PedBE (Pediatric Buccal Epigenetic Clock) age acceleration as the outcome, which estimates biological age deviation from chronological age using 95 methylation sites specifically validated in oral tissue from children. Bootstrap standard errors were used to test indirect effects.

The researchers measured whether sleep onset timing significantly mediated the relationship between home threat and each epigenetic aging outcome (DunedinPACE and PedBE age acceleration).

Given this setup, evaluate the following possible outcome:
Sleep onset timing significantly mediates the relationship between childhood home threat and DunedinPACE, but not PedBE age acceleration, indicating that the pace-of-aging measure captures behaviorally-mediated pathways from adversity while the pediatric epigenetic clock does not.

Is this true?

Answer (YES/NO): YES